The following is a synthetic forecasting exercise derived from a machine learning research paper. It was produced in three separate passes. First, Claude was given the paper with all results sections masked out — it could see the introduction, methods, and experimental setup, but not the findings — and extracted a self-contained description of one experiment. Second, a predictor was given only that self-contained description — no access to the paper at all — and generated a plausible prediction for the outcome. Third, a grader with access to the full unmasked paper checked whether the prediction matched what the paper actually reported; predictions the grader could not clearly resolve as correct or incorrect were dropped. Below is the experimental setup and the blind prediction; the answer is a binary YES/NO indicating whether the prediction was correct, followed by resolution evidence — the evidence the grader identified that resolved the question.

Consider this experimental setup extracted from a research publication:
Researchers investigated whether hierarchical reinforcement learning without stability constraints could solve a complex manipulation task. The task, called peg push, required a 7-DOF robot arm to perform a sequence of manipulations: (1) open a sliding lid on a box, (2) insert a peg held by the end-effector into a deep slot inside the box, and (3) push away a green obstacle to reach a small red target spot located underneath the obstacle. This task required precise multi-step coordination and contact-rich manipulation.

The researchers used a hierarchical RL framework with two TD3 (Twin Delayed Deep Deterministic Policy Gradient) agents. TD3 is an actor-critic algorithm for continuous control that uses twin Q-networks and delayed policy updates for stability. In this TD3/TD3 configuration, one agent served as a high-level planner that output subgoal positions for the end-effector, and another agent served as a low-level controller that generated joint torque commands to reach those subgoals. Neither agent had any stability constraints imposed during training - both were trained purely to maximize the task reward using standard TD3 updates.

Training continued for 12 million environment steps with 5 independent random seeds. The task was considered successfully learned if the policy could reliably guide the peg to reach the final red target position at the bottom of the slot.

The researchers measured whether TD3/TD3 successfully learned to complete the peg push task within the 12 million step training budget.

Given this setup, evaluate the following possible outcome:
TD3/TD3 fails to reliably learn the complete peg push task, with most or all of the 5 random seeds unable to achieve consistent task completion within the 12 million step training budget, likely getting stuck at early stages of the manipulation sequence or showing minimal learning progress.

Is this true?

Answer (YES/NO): NO